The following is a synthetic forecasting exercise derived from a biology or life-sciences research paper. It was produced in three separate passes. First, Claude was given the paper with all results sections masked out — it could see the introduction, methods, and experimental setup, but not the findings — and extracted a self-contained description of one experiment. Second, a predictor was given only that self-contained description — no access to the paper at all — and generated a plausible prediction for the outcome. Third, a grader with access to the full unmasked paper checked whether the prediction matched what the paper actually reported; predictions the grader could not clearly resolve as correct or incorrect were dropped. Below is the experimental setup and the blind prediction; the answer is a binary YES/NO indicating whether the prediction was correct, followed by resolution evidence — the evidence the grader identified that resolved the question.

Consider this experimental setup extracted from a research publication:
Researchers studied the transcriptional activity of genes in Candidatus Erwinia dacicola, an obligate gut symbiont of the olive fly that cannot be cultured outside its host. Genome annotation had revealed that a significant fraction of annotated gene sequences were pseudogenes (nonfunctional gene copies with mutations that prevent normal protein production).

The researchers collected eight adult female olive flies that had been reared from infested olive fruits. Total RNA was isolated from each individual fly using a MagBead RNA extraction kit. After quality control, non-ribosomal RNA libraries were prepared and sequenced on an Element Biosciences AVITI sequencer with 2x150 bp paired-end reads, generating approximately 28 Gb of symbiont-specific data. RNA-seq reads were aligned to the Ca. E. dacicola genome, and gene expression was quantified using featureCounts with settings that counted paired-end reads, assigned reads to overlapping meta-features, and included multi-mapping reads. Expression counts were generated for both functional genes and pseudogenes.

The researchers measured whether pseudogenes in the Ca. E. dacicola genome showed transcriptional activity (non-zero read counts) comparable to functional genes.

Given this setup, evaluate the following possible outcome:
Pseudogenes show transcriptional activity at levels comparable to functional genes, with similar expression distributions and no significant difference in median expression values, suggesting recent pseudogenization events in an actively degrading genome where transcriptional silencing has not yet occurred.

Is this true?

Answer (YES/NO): NO